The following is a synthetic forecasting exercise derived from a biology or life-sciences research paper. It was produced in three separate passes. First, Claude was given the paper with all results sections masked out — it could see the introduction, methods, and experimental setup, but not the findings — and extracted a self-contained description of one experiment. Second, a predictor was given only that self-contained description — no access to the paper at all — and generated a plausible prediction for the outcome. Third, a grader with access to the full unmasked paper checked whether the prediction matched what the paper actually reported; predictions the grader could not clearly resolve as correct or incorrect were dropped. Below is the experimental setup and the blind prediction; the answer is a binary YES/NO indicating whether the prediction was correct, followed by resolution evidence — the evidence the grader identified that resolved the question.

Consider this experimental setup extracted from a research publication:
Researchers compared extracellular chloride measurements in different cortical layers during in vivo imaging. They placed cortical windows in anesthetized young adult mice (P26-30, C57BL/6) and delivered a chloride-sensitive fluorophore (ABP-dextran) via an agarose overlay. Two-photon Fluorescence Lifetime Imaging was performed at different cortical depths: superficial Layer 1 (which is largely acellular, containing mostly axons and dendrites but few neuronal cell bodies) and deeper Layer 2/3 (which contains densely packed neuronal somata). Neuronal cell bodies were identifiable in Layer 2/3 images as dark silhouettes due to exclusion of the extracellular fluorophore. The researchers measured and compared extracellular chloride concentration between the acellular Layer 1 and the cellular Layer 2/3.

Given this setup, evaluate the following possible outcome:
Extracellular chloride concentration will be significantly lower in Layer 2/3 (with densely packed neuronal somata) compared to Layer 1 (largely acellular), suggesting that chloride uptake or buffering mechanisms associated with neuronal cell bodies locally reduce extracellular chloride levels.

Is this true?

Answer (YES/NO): NO